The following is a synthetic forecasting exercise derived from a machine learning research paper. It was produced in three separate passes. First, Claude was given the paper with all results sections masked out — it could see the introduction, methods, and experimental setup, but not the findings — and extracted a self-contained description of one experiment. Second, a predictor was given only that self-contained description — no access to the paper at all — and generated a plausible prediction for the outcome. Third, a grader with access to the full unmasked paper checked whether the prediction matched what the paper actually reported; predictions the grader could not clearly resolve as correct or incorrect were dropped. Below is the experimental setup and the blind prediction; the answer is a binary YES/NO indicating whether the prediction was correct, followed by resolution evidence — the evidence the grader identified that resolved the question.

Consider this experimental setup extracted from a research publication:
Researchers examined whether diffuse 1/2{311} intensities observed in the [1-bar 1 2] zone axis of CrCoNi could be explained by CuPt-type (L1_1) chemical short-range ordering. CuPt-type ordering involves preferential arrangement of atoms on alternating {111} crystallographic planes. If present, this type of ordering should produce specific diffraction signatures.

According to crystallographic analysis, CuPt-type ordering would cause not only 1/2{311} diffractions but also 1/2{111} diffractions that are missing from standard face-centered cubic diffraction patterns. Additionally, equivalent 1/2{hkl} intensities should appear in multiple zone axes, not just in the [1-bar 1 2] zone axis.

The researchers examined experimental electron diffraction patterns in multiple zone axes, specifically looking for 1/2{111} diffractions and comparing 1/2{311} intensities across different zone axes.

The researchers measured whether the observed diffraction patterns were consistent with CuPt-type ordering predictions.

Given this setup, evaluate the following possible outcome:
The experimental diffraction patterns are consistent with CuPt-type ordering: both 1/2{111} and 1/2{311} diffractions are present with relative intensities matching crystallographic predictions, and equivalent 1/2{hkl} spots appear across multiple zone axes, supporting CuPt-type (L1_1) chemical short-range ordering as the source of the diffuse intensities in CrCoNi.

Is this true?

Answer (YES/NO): NO